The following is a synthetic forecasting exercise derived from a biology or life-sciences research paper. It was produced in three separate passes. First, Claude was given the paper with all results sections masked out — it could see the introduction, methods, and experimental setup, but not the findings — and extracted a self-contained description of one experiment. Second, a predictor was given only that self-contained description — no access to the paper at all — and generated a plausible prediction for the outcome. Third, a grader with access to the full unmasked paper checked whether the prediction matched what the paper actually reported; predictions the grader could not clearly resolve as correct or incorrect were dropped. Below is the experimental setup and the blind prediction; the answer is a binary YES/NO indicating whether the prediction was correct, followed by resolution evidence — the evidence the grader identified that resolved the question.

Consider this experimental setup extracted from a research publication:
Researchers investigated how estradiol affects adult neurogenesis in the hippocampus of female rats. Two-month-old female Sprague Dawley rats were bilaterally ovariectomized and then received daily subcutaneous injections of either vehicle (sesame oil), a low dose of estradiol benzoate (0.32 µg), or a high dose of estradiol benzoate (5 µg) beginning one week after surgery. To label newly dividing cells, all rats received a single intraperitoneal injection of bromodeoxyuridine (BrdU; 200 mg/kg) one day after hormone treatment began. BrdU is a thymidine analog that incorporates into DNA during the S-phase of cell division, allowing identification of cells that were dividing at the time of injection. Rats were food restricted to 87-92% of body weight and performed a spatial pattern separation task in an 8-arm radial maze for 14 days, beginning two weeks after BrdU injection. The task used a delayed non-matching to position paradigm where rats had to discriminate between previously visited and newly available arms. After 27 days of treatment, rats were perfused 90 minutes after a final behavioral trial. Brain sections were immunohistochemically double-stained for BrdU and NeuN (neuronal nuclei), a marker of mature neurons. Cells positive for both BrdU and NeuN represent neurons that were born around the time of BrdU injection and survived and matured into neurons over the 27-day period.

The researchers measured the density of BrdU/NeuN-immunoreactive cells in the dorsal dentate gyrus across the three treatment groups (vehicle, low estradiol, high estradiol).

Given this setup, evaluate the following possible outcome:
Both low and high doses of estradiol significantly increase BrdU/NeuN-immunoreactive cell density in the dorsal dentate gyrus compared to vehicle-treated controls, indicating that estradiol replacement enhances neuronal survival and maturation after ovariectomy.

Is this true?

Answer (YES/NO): NO